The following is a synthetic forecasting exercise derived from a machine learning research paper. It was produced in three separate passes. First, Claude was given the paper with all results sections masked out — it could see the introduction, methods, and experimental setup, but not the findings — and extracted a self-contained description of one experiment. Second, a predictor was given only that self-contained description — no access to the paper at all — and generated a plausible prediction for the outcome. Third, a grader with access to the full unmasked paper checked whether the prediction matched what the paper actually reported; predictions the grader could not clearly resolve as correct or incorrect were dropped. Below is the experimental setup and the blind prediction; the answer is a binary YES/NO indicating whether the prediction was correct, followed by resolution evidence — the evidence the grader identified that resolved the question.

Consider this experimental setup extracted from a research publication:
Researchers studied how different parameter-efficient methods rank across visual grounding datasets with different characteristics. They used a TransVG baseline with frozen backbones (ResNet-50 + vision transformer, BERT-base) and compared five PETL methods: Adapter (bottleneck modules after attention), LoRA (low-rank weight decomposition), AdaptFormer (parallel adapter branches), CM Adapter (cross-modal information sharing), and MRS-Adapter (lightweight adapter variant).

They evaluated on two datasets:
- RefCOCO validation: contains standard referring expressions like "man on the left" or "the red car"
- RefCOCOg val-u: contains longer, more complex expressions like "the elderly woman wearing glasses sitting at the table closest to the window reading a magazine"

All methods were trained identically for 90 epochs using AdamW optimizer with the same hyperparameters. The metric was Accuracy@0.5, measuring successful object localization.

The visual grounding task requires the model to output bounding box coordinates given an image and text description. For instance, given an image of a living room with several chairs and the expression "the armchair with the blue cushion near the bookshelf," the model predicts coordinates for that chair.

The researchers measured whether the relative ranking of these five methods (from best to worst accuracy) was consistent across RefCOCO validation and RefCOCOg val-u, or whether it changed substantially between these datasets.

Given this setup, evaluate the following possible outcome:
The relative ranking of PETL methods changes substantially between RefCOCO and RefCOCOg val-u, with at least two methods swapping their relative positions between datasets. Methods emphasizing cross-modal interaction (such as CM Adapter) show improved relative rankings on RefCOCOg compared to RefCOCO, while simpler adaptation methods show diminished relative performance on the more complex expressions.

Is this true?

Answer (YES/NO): NO